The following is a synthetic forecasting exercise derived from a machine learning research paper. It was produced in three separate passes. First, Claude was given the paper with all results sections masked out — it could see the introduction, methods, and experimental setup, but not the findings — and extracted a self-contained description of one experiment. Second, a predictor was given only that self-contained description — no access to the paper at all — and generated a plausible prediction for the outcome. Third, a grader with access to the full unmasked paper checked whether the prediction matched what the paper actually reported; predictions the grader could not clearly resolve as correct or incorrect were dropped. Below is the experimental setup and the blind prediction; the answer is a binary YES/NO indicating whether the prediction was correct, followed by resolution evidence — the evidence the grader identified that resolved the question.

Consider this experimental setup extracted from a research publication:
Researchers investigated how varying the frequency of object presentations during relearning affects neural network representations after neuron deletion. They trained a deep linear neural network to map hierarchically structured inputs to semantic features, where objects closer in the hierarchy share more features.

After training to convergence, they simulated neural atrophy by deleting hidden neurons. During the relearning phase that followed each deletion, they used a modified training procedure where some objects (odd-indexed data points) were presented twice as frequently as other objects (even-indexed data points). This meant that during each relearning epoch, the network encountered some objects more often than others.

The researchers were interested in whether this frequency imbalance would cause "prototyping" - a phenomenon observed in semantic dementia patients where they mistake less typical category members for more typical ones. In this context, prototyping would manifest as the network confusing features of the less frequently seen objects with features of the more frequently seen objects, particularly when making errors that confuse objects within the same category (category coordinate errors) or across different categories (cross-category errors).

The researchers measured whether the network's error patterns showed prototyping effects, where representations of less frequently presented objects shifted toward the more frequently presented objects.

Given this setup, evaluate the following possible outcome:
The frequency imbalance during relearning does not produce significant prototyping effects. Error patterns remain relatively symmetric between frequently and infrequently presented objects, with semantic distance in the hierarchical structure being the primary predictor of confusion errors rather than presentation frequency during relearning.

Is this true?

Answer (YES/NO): NO